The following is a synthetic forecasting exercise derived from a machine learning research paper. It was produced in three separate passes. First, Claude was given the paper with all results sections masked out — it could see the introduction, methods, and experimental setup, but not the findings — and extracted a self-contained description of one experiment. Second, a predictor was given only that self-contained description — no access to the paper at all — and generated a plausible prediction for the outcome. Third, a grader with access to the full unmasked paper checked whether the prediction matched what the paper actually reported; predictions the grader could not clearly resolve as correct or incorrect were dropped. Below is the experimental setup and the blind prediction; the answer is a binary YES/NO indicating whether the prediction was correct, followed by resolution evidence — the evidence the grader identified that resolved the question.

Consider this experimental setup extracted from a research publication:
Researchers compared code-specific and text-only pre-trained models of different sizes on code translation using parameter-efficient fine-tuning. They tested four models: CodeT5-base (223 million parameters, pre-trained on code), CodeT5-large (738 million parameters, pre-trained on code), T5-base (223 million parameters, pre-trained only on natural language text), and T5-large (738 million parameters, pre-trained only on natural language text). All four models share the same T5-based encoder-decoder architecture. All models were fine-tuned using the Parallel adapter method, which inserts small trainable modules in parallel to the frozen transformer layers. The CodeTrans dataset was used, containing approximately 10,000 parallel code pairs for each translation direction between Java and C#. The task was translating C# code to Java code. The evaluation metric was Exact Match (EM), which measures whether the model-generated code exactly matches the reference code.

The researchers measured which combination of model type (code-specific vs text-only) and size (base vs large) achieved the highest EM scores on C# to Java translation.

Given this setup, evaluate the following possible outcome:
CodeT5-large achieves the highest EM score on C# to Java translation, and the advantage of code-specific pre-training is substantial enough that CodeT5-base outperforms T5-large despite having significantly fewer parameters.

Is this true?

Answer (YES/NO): NO